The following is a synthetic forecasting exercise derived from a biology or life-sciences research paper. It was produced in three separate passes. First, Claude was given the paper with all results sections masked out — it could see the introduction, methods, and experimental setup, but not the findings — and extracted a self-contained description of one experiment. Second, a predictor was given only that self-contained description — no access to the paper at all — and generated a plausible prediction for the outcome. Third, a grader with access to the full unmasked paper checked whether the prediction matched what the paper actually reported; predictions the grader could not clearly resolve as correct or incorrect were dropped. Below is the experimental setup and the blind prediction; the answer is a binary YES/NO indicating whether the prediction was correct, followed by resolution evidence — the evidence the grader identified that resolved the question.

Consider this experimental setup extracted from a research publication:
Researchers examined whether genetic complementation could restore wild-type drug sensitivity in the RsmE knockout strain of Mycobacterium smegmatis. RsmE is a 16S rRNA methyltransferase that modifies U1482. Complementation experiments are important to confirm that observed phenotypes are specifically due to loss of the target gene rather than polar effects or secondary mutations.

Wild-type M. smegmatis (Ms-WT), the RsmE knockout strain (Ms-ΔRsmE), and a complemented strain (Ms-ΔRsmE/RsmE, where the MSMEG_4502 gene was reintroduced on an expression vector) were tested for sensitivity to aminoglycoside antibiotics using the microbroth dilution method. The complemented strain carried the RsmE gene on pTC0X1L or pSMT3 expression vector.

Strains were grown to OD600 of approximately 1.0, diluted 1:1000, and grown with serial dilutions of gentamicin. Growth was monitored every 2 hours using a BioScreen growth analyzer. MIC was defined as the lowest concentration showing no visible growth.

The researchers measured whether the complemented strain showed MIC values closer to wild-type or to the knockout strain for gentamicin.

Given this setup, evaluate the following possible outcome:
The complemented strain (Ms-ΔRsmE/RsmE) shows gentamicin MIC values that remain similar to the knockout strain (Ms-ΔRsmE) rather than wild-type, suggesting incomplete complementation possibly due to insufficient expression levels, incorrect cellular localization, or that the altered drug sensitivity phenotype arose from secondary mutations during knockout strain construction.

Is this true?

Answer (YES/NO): NO